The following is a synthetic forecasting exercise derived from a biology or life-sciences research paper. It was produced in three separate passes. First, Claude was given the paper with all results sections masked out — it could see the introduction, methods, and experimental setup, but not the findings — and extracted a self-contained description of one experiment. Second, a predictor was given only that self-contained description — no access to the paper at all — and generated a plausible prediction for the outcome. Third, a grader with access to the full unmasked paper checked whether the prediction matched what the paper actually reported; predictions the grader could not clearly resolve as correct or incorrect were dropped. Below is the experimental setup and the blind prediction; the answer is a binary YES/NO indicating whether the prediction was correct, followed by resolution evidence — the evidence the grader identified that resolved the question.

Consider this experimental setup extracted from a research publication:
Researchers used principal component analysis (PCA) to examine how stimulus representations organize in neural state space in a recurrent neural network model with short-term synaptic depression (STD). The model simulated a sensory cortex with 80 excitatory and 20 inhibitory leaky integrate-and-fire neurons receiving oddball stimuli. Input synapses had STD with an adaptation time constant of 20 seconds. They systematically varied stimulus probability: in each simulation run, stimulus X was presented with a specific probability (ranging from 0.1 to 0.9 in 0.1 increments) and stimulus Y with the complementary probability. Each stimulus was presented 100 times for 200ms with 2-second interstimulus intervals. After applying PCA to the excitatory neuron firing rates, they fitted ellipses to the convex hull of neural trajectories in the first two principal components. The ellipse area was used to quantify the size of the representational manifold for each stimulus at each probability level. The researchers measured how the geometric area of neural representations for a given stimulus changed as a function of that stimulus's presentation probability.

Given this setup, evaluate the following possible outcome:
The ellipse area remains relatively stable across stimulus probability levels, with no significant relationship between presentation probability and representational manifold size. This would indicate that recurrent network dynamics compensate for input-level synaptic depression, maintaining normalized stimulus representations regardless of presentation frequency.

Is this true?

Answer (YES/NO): NO